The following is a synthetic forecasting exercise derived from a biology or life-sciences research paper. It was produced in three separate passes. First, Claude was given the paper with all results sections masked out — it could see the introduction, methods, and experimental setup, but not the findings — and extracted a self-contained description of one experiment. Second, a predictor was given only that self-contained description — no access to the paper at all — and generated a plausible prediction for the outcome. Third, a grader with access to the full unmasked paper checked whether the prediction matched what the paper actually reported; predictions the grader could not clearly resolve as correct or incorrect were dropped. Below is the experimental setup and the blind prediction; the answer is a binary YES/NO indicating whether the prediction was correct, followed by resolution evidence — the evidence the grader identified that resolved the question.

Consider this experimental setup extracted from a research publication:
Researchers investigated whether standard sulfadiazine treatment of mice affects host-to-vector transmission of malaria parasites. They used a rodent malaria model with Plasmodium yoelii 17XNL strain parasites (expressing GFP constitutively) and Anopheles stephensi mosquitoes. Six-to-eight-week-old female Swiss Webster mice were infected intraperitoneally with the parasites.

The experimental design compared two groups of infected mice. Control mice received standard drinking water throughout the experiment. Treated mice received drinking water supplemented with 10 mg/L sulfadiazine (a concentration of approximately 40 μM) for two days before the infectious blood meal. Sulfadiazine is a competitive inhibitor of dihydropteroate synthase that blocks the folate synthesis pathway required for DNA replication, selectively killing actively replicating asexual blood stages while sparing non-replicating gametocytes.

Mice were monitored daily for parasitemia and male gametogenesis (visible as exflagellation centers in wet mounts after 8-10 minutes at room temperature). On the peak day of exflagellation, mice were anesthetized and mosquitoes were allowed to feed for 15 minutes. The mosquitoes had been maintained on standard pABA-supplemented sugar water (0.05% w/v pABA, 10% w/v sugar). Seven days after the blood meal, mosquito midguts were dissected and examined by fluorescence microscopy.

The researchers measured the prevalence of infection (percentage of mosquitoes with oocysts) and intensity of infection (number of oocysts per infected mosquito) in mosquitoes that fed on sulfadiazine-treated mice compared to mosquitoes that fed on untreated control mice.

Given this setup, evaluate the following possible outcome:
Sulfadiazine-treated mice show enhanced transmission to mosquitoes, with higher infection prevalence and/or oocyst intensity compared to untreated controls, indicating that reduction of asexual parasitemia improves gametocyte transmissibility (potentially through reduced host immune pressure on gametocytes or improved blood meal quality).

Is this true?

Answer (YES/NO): NO